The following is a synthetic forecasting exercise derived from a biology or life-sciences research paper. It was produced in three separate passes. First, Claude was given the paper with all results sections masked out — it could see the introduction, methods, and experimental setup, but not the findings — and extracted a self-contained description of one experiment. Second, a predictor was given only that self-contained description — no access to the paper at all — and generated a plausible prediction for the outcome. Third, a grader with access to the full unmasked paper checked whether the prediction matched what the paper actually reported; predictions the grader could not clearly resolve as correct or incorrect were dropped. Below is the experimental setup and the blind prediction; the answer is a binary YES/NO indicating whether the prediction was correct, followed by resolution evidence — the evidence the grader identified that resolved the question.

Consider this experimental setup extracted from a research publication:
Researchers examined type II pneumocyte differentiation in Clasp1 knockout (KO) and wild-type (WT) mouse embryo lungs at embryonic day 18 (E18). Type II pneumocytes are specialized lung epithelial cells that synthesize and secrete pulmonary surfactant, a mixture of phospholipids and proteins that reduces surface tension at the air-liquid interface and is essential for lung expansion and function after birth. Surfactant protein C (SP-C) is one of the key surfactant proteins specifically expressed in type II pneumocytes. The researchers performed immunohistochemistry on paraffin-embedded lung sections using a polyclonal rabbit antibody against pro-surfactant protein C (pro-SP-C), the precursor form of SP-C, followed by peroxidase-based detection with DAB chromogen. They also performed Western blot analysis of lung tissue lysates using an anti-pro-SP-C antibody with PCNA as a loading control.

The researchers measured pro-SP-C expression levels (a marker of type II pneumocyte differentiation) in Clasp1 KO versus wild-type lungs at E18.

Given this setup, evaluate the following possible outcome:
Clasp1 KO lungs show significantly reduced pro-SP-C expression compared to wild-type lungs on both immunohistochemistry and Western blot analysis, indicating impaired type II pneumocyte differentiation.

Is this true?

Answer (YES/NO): NO